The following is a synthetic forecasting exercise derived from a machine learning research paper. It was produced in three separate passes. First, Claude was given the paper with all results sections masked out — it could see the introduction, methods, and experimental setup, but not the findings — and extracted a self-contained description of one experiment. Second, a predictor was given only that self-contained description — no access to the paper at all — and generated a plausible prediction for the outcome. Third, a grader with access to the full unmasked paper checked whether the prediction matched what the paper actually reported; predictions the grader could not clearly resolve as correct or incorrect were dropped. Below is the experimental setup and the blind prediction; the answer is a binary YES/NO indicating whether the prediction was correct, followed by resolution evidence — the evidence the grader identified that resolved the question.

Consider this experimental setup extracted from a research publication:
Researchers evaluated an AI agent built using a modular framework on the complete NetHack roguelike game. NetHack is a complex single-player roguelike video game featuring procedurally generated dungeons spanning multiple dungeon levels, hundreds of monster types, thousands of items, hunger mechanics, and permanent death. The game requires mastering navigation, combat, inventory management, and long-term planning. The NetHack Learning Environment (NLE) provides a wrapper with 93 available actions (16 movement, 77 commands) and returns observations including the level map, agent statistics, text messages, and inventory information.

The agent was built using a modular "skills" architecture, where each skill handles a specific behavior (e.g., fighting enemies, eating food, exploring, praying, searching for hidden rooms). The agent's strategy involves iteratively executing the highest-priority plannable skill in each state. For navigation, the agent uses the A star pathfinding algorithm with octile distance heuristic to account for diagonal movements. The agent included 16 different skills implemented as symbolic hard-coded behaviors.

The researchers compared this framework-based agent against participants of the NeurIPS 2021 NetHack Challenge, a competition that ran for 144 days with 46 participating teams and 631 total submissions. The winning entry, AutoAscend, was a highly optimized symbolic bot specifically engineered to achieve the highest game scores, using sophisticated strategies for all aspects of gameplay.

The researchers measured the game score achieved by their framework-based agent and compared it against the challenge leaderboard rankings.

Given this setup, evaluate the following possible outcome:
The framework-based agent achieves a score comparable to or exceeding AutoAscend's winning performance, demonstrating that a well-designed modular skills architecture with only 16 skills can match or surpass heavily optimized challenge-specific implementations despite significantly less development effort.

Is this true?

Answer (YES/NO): NO